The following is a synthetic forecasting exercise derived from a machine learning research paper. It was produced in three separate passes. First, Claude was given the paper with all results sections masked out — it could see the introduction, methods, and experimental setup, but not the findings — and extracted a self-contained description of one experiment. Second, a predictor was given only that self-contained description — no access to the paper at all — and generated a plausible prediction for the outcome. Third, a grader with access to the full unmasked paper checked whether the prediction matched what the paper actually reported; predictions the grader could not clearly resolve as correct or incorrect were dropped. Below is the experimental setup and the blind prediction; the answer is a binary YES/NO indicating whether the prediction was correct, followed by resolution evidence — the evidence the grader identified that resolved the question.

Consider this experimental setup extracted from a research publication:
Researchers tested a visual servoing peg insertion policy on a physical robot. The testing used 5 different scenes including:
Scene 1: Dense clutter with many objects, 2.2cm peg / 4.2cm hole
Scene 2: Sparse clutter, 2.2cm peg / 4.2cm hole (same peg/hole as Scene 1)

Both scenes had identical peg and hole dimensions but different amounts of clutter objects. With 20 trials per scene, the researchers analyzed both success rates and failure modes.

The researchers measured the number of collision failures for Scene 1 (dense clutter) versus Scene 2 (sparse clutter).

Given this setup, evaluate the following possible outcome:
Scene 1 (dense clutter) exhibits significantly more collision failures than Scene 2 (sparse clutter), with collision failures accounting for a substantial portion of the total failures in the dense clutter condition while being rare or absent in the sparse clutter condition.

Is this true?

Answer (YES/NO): YES